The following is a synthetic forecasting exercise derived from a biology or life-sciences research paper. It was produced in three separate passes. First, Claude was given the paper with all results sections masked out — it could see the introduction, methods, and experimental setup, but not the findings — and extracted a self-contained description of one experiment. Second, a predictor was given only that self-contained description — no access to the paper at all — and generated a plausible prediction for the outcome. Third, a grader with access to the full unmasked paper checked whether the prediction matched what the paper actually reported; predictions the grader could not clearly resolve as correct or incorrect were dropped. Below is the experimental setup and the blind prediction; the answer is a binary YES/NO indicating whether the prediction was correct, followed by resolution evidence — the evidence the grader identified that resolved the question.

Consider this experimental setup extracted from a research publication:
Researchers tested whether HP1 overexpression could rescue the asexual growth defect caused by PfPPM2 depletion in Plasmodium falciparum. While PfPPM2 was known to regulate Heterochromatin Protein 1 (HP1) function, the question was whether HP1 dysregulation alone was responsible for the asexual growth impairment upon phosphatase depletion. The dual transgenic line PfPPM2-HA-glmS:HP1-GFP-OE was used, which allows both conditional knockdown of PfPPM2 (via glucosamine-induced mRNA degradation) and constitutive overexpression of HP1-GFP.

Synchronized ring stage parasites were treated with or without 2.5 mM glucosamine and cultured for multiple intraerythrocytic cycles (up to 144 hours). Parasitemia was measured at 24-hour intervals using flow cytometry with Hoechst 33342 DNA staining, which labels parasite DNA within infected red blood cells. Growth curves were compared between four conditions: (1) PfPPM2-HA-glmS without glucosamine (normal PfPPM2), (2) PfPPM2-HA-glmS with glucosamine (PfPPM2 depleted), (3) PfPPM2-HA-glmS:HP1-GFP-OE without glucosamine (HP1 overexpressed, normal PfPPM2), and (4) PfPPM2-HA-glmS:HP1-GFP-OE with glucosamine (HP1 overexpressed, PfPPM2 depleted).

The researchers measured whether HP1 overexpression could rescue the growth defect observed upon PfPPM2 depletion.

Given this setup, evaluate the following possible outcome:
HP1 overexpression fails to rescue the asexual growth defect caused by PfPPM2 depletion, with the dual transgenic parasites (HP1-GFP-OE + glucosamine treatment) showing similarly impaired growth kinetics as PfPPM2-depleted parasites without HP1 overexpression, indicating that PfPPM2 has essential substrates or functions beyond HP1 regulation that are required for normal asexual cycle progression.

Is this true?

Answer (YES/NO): NO